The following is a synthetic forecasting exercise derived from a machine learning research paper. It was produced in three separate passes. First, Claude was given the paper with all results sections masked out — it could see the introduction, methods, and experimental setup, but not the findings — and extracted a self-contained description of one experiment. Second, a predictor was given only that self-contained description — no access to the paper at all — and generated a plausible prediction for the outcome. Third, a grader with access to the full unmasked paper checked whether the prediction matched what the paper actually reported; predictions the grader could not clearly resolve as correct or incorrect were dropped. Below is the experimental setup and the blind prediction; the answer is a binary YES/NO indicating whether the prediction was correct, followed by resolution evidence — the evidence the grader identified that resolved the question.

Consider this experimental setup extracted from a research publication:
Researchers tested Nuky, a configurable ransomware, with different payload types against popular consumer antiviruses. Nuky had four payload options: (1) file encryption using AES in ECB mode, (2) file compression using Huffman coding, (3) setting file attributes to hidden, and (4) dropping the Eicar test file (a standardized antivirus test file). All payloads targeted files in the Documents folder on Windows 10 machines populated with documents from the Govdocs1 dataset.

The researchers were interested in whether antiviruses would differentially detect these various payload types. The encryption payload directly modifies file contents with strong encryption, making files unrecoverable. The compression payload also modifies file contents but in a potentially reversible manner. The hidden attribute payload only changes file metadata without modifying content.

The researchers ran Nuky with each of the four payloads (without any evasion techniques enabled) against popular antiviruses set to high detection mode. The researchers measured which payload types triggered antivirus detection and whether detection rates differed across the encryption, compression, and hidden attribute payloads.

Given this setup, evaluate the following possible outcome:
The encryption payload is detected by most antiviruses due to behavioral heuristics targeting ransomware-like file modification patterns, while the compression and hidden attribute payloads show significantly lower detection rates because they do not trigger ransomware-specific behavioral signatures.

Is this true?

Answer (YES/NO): NO